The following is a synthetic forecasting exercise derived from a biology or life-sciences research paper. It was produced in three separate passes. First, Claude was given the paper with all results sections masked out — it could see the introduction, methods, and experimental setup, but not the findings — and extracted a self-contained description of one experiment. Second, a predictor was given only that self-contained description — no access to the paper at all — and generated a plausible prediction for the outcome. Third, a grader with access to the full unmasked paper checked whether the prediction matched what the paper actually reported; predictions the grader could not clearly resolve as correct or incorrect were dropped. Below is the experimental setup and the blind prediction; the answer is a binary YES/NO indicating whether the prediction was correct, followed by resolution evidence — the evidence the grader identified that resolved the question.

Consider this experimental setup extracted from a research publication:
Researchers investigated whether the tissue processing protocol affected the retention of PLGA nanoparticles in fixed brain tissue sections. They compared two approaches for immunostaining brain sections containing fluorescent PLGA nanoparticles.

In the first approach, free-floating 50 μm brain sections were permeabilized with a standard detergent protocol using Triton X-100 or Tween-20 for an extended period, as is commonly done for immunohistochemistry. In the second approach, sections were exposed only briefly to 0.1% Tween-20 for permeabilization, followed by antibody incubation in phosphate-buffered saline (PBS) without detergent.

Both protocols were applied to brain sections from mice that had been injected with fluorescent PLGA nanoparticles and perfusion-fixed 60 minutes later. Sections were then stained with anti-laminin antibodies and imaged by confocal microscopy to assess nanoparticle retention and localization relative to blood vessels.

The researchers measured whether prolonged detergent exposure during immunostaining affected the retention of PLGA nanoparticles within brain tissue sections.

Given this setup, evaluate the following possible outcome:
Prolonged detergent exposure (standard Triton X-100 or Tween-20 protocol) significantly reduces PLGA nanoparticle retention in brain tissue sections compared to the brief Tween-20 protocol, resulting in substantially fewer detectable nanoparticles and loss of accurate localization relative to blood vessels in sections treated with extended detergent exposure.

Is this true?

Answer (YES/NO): YES